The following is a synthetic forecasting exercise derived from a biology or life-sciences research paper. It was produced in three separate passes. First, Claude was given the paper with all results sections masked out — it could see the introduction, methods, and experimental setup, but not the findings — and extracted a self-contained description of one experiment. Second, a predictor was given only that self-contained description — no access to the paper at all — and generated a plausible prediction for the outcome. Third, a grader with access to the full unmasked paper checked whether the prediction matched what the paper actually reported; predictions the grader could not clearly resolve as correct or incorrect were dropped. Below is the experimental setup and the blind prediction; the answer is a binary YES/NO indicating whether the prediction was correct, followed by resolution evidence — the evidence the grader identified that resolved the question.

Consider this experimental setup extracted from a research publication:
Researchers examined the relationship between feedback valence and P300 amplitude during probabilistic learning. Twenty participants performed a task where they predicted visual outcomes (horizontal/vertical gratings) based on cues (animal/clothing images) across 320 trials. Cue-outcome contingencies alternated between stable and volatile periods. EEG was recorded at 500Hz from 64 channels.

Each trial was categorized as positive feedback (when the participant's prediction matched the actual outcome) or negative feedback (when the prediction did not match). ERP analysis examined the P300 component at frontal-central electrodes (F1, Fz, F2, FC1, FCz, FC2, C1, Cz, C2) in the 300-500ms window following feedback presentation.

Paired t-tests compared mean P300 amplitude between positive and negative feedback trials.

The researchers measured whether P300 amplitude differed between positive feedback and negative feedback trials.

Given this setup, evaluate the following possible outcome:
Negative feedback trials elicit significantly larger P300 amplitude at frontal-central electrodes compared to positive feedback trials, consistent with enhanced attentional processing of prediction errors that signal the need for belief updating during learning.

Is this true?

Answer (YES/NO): YES